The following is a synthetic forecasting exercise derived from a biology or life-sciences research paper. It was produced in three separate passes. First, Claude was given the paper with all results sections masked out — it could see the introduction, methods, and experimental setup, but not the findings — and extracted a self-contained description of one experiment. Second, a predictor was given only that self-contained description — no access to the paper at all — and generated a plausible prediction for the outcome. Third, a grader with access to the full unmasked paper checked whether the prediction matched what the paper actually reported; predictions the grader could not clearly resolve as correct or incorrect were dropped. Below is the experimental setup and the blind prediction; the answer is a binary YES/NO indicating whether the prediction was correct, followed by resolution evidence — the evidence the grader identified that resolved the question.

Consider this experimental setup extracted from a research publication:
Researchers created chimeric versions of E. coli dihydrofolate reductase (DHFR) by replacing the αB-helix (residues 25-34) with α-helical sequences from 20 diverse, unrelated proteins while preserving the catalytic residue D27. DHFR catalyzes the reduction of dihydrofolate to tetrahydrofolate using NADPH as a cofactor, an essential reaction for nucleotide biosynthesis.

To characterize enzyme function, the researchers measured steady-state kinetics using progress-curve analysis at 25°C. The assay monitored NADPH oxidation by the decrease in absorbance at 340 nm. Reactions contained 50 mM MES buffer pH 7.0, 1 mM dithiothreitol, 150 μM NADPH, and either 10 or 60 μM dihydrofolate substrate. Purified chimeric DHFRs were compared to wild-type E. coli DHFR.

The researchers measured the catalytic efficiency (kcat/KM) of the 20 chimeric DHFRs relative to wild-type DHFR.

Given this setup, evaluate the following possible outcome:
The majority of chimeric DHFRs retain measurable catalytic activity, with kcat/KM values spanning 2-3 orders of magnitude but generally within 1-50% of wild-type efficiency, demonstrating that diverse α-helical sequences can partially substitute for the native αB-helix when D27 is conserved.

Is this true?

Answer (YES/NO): NO